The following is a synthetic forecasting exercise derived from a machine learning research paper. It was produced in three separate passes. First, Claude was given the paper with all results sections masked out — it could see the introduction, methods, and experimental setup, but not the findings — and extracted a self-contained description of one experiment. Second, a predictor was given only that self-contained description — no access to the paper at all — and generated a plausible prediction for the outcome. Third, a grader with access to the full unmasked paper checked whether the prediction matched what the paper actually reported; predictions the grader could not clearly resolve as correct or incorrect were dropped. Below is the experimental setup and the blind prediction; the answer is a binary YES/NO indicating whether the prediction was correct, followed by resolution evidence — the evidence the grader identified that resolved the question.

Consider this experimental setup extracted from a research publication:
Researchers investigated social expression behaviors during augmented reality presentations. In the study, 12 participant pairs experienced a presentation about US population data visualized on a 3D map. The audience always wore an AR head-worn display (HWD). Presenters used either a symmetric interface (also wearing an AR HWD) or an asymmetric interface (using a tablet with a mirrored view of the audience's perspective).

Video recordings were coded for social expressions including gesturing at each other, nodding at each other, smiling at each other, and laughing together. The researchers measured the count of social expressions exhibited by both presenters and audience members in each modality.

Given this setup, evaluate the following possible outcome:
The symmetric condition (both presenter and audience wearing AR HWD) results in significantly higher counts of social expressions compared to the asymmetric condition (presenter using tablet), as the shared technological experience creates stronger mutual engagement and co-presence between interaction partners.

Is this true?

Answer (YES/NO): NO